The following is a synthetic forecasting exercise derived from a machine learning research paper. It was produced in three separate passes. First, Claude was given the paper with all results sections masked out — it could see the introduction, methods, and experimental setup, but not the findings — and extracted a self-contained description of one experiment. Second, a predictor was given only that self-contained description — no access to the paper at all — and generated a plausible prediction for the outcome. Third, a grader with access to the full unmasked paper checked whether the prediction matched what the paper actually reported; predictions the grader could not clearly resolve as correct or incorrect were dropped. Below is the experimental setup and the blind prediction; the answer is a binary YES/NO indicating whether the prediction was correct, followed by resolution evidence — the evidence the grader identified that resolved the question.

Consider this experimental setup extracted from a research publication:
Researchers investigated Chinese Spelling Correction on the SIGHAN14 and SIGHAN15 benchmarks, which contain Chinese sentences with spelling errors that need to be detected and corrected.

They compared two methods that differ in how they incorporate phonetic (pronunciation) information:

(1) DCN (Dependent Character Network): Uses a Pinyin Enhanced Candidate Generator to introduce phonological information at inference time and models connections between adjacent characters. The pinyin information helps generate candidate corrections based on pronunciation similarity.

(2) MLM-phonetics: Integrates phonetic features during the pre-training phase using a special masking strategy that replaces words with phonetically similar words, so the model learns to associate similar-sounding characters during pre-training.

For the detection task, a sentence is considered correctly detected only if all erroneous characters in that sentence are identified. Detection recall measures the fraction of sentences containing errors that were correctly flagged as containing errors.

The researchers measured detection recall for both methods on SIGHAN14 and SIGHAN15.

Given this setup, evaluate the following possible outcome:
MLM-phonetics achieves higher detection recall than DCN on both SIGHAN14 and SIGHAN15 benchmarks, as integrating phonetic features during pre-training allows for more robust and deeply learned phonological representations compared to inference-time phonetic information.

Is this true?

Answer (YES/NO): YES